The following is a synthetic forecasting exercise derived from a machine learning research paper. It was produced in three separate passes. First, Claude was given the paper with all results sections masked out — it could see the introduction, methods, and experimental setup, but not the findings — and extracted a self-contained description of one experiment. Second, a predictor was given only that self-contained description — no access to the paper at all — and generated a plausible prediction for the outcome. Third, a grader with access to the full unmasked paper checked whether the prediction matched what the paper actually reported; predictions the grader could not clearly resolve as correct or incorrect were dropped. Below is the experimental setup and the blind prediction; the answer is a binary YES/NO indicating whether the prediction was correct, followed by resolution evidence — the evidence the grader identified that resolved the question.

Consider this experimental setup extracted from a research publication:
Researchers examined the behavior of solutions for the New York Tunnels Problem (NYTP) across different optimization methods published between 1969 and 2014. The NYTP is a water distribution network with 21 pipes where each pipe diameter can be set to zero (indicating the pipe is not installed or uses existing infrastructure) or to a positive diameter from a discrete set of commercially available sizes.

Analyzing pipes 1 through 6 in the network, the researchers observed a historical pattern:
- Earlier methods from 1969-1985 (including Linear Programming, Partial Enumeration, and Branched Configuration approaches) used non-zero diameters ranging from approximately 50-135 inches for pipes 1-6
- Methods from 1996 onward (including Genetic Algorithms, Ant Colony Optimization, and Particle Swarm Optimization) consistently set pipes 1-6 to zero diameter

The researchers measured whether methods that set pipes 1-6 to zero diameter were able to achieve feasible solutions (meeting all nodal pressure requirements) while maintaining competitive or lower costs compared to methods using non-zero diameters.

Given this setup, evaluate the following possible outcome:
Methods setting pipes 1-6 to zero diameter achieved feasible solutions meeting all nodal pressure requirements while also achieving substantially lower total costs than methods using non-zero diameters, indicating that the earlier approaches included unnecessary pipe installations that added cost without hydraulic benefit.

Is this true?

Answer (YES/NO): YES